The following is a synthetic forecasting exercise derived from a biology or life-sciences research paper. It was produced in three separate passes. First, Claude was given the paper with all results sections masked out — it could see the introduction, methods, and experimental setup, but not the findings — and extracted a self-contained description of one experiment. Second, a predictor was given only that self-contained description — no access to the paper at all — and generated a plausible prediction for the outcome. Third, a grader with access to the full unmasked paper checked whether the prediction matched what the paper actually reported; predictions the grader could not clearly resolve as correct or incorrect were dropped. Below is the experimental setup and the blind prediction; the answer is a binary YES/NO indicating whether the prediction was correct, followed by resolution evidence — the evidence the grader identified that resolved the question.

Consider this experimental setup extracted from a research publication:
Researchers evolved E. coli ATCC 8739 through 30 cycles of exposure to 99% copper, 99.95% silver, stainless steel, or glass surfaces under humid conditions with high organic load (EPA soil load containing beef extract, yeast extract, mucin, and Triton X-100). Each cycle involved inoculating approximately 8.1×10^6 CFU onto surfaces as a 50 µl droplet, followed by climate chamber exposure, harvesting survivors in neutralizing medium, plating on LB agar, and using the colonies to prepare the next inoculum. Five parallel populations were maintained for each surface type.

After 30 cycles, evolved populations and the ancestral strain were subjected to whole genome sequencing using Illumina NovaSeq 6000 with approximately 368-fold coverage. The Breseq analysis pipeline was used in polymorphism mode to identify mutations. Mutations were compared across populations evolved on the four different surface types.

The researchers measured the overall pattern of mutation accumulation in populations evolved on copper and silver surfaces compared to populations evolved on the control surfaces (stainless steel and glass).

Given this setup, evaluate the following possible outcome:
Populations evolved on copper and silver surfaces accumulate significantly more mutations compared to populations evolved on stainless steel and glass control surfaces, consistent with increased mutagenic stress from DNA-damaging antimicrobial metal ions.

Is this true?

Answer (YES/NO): NO